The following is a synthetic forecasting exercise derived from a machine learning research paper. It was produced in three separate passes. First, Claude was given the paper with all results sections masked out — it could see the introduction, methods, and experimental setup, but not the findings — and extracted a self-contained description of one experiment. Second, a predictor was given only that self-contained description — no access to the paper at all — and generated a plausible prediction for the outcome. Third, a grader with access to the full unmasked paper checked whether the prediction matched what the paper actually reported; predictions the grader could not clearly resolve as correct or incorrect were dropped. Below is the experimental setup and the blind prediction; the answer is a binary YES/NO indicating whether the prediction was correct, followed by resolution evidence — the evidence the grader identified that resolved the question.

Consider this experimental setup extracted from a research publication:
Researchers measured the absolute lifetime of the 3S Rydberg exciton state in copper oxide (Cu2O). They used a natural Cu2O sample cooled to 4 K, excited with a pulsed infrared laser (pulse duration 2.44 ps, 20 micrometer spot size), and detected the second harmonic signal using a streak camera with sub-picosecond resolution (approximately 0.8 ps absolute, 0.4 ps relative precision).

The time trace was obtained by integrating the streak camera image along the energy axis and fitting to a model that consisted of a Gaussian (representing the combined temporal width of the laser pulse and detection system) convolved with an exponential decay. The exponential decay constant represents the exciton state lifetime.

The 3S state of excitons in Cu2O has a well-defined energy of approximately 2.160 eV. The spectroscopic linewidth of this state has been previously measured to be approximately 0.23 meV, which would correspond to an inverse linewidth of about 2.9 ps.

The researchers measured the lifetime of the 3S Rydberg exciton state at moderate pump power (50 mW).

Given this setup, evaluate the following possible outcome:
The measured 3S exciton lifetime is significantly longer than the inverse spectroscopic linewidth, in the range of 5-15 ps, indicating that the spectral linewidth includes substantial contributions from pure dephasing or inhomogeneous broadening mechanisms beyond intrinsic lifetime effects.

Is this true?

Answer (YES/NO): NO